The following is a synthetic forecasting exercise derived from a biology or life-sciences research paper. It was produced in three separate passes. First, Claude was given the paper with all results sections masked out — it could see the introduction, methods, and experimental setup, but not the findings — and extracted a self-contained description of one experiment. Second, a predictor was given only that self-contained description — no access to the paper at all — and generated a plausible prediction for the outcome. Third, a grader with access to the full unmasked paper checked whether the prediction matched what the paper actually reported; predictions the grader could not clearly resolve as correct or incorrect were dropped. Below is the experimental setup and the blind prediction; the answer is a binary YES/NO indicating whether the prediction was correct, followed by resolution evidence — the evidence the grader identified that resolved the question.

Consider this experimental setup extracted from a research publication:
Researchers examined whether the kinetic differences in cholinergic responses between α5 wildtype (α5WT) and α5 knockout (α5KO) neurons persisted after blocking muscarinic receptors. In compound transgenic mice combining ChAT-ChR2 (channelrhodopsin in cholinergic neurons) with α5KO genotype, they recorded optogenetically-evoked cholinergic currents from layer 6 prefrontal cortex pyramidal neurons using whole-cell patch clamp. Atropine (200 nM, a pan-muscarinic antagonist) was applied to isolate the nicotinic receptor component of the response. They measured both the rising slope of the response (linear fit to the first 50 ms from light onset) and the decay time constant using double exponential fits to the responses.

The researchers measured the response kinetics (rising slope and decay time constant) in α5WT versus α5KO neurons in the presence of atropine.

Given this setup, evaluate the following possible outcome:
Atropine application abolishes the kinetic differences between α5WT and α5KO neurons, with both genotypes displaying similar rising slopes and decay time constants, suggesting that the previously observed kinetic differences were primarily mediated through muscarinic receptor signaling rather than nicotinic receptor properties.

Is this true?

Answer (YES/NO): NO